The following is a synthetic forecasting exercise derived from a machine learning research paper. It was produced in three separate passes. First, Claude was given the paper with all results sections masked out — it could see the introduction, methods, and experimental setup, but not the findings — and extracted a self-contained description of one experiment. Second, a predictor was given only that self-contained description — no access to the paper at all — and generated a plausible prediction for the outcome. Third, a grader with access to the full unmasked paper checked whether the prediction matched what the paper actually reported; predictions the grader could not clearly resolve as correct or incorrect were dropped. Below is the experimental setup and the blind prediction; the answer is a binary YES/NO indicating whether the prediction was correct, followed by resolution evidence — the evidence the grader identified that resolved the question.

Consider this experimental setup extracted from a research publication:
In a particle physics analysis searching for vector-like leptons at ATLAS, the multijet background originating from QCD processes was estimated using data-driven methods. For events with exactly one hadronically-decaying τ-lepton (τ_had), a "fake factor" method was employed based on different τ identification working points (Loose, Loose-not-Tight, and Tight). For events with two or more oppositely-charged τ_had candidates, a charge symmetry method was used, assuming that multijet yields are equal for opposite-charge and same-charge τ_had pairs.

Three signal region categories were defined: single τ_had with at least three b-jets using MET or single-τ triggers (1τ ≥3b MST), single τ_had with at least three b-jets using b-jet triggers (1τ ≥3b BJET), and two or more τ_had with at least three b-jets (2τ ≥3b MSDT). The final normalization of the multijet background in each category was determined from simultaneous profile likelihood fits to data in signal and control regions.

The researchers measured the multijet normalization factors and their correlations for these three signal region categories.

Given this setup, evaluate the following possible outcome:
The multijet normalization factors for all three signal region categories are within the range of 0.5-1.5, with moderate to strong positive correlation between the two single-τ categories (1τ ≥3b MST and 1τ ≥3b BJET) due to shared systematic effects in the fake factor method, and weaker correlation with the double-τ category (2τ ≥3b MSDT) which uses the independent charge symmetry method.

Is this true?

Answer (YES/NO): NO